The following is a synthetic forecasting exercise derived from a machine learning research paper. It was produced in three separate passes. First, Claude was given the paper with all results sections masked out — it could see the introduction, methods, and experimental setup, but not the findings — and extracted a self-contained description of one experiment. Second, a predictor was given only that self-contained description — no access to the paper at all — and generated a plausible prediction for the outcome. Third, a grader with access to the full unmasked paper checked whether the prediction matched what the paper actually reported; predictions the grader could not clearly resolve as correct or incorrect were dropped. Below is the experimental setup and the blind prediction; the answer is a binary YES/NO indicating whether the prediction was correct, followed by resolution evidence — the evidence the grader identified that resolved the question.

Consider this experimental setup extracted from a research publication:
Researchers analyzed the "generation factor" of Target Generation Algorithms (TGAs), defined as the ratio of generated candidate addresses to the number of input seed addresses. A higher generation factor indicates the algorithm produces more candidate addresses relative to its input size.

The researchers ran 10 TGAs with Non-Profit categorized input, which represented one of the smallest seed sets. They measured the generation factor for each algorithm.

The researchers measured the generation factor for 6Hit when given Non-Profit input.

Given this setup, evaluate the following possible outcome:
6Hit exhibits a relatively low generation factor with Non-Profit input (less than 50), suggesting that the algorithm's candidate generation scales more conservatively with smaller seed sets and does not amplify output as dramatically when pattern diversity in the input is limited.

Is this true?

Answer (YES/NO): NO